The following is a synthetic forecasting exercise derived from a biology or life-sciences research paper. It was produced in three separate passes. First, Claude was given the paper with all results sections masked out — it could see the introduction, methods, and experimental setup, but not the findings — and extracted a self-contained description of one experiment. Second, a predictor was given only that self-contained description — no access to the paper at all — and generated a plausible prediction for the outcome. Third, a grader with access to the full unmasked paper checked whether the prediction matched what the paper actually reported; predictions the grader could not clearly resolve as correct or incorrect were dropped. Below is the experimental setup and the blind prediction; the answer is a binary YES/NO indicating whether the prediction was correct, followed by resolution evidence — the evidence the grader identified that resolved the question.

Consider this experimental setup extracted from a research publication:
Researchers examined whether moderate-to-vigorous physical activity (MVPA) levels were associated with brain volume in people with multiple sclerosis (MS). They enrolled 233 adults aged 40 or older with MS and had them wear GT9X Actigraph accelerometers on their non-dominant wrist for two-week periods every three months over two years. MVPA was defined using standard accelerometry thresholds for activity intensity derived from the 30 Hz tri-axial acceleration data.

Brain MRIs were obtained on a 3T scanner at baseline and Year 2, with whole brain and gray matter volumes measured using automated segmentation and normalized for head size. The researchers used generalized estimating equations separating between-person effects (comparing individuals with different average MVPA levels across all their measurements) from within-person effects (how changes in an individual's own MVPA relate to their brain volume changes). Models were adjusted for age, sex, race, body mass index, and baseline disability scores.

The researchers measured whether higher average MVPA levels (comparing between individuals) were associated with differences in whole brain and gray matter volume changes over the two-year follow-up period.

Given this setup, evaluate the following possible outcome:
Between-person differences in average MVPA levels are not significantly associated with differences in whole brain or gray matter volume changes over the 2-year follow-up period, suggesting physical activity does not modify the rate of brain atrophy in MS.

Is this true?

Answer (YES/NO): NO